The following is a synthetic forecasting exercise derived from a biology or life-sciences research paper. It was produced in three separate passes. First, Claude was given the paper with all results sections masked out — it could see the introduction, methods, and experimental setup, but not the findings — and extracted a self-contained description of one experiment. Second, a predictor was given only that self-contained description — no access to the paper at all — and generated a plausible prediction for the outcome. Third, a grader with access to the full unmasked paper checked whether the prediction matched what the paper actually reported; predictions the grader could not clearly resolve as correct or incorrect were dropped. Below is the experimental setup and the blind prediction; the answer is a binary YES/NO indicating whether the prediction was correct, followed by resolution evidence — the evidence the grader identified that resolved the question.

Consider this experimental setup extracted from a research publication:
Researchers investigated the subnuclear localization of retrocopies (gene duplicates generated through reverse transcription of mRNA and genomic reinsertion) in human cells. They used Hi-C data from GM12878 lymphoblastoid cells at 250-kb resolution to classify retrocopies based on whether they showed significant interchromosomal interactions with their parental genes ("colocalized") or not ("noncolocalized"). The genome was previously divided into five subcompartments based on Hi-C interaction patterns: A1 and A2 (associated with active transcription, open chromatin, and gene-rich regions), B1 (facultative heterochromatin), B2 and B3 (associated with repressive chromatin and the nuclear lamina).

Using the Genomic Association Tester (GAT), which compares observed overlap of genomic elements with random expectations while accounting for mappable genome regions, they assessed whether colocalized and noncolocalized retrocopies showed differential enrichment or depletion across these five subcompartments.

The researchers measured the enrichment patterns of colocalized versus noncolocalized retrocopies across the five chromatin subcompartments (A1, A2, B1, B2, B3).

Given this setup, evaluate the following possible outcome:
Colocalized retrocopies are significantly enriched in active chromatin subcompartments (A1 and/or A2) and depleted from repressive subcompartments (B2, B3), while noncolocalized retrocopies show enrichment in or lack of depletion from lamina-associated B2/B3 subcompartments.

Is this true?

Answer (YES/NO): YES